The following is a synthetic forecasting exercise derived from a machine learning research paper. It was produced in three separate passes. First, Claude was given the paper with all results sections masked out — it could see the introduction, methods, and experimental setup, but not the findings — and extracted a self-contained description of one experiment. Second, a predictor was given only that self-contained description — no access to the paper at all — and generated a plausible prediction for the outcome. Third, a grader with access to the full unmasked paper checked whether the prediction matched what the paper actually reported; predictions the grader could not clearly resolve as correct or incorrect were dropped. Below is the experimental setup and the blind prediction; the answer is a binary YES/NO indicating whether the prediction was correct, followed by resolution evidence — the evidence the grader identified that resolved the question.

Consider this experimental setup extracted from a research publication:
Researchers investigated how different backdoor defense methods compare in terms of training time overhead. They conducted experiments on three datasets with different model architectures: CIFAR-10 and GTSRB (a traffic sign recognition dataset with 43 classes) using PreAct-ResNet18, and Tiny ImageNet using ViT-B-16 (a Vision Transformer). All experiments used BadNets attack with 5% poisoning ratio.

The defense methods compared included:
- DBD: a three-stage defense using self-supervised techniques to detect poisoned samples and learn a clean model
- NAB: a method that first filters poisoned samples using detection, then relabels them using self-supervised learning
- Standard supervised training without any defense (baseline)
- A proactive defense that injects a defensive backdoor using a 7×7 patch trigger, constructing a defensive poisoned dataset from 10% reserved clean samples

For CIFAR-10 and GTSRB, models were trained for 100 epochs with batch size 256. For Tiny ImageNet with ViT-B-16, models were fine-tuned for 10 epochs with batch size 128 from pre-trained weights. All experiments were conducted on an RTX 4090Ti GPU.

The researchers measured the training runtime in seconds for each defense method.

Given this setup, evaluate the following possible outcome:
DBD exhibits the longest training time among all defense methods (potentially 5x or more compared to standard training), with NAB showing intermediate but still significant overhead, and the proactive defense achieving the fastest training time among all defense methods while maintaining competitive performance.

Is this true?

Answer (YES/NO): NO